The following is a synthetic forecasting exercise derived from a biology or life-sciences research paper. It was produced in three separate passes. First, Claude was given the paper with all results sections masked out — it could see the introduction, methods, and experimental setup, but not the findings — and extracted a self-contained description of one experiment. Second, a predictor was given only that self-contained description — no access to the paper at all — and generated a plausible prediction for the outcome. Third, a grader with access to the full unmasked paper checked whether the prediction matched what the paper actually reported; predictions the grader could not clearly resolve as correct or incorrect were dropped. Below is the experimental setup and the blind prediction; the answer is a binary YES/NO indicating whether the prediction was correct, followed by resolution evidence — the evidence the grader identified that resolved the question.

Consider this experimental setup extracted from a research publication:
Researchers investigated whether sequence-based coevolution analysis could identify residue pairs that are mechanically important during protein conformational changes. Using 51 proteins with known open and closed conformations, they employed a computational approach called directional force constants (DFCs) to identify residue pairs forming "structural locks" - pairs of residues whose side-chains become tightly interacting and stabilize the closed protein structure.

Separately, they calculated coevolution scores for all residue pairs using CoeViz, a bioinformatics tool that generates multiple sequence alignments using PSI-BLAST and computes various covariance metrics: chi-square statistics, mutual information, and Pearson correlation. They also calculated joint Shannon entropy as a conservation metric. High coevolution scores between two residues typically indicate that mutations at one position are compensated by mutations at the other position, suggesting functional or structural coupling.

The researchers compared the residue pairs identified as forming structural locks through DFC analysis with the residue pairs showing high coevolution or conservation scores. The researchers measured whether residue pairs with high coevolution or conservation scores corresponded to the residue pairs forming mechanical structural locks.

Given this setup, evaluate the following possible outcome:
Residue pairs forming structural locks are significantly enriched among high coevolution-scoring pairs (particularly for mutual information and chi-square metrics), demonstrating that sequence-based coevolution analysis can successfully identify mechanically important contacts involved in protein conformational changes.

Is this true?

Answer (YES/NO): NO